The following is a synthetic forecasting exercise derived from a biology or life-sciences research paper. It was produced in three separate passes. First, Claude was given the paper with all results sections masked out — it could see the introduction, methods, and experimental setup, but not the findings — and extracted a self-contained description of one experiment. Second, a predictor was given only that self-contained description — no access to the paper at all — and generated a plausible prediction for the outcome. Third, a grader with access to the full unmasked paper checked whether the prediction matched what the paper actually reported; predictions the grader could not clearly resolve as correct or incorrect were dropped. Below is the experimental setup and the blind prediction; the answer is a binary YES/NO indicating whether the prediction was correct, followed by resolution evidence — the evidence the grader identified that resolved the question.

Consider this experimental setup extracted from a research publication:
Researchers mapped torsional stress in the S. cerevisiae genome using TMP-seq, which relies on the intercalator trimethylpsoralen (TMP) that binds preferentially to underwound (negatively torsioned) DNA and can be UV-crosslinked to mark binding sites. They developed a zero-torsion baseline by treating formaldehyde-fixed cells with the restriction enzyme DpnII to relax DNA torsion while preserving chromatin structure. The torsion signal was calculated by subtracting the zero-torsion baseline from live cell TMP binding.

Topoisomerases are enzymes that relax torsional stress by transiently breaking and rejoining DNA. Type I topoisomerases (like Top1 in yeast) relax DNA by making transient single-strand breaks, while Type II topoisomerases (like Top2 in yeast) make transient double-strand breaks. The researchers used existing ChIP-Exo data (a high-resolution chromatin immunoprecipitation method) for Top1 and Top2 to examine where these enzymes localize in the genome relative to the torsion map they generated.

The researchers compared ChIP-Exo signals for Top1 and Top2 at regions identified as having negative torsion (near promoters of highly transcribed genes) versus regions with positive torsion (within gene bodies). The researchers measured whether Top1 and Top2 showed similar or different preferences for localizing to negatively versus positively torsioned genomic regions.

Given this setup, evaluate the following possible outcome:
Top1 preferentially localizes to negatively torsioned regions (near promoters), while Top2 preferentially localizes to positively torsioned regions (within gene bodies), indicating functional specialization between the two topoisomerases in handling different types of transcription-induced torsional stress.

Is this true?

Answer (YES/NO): NO